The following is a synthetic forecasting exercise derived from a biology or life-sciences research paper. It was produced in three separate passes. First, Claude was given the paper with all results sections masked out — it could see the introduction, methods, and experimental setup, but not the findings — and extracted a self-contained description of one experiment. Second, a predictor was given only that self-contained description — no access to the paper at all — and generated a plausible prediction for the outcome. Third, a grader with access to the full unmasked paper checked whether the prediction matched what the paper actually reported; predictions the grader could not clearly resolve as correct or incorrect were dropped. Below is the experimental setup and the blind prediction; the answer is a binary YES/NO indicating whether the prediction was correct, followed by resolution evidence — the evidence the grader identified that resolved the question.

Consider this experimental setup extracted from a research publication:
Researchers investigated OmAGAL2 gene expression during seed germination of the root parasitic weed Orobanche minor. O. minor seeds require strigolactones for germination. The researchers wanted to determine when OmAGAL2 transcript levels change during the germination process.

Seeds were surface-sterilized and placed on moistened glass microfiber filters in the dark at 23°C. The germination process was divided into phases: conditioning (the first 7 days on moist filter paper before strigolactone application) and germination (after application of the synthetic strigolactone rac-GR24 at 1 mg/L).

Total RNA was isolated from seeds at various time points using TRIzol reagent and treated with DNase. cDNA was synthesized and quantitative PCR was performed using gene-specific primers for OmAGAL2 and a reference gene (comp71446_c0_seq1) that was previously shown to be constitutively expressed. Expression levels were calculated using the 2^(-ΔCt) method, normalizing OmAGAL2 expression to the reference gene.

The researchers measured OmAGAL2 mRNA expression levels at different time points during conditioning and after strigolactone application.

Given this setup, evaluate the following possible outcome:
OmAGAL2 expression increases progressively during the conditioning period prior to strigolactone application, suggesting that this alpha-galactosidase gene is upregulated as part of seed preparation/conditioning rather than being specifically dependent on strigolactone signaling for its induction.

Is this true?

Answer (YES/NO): NO